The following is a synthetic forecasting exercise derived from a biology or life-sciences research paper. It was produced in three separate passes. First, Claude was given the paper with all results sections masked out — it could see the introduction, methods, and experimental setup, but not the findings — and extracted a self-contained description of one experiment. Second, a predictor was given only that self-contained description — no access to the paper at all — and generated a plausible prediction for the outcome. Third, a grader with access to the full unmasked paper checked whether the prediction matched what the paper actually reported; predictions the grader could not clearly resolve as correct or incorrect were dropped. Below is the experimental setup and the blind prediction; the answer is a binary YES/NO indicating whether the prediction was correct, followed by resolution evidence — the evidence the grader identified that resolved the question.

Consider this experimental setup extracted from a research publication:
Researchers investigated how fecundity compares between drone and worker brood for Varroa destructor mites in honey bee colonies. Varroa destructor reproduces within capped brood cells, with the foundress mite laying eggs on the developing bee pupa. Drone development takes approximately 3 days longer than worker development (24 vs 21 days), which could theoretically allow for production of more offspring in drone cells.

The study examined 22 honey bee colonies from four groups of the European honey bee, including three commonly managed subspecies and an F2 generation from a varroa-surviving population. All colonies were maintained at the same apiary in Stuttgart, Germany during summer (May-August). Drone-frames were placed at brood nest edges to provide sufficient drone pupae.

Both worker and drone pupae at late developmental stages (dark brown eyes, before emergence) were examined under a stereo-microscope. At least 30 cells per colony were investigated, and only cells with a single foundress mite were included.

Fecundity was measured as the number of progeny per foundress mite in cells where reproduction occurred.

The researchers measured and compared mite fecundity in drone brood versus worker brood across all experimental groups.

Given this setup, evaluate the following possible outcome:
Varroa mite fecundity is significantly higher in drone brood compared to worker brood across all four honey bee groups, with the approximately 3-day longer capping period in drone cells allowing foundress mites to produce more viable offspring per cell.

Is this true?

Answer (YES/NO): NO